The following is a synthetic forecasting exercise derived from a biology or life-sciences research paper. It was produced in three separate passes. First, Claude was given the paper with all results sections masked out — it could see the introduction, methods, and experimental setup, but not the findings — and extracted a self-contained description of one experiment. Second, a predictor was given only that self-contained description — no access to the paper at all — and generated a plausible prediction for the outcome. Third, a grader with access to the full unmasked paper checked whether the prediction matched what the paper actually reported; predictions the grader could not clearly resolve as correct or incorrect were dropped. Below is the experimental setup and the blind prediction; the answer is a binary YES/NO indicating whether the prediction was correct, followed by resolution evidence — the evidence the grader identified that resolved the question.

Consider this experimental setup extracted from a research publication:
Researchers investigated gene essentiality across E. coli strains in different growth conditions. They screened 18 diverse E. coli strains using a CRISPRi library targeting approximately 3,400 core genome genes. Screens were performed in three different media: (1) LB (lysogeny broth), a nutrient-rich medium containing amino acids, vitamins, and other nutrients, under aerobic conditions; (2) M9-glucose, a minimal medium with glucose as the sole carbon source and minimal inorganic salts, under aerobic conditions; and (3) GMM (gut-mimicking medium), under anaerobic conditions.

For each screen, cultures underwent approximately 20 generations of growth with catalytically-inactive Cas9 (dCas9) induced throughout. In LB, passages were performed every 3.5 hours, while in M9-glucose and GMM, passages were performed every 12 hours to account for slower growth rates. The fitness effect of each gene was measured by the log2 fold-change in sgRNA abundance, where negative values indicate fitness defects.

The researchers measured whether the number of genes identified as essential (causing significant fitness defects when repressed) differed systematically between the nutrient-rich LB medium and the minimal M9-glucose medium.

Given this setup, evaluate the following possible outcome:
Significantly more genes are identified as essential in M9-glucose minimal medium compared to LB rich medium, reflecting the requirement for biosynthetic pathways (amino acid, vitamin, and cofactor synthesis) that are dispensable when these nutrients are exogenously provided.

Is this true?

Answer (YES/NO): YES